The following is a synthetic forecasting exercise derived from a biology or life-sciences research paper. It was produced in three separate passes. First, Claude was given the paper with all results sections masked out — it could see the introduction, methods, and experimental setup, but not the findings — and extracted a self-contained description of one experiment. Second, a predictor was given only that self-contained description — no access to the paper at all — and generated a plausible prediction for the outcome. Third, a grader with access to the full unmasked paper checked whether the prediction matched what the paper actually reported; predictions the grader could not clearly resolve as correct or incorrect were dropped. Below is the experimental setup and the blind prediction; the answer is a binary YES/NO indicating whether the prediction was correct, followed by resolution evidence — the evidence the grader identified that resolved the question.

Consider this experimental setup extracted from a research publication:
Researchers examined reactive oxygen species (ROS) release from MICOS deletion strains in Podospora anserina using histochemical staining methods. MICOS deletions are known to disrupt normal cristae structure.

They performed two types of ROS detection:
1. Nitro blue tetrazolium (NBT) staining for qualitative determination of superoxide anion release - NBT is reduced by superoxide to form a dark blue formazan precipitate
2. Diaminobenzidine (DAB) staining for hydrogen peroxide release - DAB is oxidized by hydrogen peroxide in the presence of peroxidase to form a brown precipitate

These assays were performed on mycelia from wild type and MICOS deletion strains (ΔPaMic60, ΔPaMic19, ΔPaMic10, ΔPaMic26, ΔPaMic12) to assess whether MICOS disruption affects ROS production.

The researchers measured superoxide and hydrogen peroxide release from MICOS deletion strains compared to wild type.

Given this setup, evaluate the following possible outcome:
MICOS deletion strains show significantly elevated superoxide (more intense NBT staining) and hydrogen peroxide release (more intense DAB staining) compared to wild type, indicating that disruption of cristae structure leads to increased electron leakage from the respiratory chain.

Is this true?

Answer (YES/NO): NO